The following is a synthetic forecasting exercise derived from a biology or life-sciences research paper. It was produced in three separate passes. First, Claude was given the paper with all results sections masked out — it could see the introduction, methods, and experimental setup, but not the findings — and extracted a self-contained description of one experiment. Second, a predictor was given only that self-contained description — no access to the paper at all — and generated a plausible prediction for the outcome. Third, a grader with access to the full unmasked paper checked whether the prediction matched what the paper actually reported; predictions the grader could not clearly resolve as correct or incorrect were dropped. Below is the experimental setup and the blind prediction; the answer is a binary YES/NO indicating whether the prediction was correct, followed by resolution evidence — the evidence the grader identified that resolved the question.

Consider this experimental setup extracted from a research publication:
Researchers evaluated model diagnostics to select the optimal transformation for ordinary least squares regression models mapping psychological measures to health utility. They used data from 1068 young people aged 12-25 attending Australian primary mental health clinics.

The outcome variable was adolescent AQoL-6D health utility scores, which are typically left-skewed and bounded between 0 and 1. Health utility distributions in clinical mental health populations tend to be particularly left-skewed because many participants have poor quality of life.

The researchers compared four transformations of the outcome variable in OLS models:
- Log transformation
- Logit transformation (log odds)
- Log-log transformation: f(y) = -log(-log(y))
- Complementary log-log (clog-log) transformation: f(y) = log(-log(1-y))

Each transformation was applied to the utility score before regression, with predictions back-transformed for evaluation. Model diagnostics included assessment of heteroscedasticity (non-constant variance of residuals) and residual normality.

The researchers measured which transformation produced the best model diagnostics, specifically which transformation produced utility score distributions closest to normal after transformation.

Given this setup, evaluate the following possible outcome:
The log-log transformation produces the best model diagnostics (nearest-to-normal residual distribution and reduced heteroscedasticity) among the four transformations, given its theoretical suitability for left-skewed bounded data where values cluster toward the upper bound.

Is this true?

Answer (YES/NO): NO